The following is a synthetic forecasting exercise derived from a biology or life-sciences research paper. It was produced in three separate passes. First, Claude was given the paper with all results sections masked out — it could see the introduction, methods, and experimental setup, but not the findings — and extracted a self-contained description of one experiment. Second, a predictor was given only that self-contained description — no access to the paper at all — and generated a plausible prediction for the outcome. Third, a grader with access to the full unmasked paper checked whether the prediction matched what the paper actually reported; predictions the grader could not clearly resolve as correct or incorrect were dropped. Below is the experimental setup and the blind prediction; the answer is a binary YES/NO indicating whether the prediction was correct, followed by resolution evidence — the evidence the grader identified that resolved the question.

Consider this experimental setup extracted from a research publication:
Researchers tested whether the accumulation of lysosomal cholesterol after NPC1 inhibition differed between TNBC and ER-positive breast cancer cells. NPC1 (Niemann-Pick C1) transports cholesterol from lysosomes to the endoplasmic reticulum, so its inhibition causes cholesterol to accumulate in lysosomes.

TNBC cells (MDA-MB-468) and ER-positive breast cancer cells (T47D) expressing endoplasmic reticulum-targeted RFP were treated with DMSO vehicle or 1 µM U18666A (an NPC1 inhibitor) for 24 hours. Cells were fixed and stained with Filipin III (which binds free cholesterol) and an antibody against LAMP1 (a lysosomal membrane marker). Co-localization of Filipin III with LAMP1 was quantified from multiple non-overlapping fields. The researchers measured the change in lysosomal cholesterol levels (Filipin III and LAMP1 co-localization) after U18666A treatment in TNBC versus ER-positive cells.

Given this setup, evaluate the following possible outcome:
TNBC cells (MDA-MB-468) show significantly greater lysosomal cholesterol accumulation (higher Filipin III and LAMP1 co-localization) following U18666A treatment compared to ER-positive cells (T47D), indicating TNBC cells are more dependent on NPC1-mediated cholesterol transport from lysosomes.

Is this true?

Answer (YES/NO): YES